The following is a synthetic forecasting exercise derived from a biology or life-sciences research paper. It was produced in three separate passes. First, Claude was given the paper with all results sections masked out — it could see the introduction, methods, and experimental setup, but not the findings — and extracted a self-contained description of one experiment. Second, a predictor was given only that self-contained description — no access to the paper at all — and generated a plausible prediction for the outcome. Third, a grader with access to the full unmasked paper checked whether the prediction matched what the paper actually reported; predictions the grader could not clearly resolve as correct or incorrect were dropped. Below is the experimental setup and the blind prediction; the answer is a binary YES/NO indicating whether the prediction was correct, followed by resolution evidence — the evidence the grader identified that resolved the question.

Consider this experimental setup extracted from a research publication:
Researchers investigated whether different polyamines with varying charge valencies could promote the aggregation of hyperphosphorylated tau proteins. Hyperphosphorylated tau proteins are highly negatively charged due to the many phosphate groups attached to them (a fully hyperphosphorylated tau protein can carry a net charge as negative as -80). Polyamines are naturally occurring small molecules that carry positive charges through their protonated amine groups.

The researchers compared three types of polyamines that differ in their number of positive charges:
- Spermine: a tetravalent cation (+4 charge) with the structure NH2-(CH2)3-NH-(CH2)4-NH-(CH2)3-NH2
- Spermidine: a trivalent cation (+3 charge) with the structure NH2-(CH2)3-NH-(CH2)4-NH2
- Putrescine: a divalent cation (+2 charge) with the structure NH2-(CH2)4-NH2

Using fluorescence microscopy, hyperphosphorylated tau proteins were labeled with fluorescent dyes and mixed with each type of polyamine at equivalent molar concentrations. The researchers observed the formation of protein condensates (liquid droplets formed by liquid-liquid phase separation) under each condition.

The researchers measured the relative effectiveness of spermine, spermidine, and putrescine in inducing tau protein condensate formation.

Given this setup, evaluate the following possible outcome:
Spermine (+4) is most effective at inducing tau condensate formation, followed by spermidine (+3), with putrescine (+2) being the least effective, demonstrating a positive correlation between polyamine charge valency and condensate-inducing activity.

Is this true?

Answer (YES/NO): NO